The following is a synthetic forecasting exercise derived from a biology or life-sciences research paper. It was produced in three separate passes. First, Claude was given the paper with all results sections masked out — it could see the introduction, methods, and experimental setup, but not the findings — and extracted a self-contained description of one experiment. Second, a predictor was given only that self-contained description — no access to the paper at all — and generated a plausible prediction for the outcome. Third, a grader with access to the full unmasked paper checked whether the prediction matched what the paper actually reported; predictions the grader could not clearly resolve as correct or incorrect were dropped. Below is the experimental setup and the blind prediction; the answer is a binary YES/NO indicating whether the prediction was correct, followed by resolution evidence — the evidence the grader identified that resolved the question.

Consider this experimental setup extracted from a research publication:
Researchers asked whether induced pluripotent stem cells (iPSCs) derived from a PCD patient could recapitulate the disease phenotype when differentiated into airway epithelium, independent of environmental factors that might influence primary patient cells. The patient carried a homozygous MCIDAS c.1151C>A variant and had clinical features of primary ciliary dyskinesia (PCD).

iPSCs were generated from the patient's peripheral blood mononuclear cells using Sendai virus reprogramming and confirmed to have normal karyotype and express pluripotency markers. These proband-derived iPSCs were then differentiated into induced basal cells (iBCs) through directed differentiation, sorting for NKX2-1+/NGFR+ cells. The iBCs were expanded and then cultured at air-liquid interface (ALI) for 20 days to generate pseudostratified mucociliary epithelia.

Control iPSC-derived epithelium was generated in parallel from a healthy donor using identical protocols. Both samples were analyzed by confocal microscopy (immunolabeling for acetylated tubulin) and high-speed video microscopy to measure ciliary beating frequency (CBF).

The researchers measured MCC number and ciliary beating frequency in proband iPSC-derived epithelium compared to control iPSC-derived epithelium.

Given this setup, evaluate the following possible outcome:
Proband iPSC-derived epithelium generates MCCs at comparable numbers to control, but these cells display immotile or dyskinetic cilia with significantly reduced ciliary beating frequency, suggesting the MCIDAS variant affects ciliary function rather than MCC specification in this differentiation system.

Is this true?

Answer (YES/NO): NO